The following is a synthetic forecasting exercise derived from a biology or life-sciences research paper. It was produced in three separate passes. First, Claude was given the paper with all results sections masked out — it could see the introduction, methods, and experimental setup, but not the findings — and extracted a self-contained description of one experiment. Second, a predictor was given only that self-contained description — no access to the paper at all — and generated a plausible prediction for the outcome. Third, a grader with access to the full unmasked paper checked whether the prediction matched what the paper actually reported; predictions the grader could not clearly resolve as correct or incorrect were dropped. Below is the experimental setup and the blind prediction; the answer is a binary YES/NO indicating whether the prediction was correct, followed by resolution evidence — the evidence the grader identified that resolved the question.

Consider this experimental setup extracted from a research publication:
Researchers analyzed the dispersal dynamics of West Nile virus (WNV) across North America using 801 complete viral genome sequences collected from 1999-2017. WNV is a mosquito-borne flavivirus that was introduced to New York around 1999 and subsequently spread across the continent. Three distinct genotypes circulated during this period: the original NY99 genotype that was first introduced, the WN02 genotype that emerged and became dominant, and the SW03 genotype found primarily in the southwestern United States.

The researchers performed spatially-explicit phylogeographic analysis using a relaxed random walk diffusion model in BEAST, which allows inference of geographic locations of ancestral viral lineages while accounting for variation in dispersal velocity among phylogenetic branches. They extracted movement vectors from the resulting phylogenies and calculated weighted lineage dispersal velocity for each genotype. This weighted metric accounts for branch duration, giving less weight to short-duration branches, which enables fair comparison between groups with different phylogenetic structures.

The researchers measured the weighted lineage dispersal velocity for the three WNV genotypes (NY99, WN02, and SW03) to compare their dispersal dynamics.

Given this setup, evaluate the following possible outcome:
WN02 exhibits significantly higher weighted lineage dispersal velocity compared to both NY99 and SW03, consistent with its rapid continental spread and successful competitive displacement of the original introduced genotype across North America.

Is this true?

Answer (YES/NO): NO